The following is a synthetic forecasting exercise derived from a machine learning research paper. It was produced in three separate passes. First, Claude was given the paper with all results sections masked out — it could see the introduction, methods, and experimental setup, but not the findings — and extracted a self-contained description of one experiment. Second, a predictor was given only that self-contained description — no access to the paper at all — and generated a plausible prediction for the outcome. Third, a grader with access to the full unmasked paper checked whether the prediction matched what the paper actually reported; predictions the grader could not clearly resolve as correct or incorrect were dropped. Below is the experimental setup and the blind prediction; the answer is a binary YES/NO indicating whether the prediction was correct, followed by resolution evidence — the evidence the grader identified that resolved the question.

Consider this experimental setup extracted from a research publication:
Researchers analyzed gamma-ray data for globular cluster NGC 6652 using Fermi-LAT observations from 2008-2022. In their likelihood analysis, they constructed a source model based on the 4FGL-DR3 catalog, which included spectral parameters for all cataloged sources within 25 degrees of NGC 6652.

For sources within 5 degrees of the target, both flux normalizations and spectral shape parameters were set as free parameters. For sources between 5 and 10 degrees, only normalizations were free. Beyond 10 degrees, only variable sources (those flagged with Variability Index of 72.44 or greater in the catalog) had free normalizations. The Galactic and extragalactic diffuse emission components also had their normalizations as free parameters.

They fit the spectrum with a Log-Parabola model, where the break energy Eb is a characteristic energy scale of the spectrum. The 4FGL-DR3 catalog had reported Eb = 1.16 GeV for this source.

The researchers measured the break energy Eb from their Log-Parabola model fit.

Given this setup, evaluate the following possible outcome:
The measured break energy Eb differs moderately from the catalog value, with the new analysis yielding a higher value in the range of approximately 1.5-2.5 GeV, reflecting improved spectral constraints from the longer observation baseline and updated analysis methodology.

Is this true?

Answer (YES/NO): NO